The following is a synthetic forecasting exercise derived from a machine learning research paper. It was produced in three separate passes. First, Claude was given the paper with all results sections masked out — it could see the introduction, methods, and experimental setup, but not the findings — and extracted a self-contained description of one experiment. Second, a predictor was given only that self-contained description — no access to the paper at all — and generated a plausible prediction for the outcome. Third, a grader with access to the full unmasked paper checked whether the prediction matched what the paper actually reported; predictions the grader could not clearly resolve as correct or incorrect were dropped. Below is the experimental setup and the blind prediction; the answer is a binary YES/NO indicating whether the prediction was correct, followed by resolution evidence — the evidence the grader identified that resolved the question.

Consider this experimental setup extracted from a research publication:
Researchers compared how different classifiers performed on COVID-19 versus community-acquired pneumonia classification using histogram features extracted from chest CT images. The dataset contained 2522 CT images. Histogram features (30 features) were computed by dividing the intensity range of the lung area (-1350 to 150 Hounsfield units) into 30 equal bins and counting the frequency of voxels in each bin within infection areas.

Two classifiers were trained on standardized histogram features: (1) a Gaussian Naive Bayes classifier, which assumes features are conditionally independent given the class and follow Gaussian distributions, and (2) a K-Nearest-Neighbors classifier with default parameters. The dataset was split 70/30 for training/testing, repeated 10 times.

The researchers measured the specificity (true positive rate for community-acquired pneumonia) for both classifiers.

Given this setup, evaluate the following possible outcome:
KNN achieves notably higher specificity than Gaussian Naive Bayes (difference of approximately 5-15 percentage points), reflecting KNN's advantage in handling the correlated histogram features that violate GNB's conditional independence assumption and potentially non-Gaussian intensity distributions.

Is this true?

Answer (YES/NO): NO